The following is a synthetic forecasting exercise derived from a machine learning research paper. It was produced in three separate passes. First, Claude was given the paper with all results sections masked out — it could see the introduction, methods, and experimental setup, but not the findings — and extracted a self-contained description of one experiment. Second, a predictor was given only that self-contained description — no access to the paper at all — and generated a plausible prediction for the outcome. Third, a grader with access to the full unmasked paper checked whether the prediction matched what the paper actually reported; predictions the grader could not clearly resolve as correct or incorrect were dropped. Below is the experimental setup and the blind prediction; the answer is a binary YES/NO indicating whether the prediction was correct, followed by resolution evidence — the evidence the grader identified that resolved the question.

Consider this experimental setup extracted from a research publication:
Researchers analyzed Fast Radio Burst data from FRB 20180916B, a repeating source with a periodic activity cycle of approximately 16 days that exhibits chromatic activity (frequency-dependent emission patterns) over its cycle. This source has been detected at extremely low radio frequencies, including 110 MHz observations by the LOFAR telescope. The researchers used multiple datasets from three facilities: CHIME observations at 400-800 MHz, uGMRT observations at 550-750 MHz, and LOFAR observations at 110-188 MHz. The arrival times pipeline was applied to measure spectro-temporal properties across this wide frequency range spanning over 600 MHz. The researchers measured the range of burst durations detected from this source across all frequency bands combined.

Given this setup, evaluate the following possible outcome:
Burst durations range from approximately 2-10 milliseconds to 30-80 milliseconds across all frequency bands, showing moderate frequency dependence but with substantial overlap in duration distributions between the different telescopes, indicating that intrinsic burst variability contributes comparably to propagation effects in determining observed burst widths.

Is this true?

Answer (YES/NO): NO